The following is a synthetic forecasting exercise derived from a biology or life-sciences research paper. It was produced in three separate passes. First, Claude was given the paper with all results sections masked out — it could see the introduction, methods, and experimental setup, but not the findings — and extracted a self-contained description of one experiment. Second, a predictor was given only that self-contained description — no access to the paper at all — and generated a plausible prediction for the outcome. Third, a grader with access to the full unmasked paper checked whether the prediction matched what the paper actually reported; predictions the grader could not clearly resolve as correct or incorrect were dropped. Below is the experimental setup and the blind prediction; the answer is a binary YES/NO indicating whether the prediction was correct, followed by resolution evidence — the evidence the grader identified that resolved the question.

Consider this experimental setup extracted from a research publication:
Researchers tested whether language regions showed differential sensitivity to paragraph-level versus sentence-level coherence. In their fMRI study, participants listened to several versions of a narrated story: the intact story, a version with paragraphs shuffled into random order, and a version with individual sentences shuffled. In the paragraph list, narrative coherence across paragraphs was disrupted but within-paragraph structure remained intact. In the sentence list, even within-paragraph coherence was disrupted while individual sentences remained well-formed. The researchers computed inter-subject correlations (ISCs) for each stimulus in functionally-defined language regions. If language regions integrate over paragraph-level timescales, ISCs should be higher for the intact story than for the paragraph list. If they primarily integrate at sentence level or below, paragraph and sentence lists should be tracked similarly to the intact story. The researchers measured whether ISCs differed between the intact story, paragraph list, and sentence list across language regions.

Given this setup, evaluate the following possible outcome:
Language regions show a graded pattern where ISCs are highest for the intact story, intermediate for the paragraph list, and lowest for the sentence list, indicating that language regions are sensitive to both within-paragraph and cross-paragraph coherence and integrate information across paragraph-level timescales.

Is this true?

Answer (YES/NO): NO